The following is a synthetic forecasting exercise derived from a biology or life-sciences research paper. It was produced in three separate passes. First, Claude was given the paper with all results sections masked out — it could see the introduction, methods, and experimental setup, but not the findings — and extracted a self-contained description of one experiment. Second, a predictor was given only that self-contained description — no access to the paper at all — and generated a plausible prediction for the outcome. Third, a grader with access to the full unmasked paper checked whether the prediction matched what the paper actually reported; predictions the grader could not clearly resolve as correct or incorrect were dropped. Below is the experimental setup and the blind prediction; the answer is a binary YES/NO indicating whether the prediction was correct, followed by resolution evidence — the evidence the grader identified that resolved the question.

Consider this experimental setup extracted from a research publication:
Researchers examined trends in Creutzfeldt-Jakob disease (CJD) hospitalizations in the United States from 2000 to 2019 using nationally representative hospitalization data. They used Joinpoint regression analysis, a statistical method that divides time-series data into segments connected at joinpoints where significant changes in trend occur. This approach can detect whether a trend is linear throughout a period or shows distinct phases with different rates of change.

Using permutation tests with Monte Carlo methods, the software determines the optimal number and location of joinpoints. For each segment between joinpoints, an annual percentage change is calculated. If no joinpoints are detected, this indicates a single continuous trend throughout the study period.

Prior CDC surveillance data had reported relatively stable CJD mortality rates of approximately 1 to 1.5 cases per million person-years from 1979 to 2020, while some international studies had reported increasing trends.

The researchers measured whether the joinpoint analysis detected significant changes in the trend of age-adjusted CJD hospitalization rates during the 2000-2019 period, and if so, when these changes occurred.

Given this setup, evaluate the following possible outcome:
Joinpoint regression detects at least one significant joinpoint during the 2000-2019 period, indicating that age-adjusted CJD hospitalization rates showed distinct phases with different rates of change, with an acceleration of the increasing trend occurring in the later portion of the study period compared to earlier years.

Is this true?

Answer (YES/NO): NO